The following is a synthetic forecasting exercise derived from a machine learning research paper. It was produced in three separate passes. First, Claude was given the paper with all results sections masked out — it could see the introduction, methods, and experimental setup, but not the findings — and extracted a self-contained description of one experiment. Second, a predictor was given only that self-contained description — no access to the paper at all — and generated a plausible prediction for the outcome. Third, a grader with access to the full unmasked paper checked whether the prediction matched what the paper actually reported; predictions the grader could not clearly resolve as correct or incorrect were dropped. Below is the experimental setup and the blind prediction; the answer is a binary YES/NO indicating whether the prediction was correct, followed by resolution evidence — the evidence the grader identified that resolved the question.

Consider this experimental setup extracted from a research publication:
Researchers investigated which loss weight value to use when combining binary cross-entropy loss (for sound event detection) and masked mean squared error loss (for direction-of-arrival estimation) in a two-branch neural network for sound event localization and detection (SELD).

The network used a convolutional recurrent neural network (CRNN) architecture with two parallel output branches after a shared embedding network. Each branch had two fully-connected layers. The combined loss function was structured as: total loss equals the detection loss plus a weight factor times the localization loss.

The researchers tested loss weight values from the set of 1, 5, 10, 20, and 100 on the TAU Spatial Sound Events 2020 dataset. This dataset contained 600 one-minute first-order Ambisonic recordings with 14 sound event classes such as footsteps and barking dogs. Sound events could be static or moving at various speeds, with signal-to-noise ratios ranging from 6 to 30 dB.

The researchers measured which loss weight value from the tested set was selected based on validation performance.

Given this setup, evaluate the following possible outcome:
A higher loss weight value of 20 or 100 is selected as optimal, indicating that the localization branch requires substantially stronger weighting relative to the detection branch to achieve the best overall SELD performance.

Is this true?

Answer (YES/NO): NO